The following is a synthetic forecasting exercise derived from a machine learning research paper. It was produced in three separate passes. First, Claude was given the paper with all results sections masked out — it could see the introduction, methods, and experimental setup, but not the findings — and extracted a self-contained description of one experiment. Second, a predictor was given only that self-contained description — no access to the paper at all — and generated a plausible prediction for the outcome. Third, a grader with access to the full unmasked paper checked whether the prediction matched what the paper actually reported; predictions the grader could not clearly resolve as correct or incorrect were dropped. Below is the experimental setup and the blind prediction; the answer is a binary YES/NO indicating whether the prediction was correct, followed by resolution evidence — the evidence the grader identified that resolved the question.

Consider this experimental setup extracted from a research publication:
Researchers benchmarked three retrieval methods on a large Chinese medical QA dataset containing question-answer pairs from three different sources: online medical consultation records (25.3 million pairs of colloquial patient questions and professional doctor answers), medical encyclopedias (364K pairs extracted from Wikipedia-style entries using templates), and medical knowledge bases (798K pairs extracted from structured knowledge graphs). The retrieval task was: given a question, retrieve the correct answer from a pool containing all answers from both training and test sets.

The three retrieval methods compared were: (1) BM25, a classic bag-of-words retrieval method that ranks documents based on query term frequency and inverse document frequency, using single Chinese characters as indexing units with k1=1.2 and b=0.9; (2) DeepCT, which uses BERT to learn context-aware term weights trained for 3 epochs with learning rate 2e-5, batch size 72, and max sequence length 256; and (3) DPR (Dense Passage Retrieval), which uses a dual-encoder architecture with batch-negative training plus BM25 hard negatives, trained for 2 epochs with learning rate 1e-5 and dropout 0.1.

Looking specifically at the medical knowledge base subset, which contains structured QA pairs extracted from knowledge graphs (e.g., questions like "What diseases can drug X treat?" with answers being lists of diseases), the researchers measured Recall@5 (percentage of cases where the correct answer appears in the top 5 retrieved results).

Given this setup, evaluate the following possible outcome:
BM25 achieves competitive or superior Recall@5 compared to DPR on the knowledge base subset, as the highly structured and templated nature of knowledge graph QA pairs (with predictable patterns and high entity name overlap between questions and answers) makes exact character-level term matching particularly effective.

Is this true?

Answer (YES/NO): NO